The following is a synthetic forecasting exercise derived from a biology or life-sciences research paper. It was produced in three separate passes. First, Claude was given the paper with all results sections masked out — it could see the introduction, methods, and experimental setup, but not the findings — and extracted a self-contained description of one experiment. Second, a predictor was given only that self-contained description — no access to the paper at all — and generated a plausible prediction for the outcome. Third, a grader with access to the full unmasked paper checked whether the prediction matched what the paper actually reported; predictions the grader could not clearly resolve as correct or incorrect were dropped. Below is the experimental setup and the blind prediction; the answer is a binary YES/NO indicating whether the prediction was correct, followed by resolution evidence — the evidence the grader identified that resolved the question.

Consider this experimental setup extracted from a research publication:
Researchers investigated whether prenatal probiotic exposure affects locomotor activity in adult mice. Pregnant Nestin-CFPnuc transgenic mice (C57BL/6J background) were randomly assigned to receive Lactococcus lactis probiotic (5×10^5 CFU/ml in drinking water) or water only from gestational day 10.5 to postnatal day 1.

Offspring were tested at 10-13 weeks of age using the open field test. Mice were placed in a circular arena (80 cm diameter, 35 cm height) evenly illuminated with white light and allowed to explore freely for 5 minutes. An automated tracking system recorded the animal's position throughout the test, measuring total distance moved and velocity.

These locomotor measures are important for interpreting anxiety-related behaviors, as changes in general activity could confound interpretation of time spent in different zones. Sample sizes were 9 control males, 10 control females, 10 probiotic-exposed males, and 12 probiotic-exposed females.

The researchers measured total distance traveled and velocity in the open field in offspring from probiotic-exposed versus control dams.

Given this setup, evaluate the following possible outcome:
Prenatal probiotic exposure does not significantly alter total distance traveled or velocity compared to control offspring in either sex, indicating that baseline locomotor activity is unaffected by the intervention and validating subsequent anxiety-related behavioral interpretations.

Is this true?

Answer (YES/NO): YES